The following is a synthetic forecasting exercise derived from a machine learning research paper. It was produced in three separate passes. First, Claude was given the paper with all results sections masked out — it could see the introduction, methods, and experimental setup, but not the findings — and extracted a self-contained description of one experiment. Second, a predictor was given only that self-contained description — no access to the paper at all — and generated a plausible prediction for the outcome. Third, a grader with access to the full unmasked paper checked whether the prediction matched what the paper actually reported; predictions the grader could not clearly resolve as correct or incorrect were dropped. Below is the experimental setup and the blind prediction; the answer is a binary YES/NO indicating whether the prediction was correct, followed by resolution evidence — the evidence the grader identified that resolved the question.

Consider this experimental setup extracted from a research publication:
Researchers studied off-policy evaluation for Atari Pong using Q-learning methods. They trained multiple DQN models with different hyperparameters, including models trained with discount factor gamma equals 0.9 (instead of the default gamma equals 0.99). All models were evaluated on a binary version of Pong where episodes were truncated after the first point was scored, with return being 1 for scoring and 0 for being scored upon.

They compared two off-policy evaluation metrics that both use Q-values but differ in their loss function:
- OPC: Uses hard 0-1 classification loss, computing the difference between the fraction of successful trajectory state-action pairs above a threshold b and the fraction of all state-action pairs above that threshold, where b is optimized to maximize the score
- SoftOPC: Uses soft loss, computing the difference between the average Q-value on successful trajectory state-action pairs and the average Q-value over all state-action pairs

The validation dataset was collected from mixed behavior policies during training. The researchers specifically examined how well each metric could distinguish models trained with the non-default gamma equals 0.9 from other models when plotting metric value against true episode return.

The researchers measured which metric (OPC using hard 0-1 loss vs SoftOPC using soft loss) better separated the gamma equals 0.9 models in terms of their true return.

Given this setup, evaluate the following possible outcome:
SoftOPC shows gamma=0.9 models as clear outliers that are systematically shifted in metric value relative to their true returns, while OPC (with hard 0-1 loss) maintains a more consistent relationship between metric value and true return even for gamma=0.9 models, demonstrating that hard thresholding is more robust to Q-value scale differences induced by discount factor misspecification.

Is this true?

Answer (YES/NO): YES